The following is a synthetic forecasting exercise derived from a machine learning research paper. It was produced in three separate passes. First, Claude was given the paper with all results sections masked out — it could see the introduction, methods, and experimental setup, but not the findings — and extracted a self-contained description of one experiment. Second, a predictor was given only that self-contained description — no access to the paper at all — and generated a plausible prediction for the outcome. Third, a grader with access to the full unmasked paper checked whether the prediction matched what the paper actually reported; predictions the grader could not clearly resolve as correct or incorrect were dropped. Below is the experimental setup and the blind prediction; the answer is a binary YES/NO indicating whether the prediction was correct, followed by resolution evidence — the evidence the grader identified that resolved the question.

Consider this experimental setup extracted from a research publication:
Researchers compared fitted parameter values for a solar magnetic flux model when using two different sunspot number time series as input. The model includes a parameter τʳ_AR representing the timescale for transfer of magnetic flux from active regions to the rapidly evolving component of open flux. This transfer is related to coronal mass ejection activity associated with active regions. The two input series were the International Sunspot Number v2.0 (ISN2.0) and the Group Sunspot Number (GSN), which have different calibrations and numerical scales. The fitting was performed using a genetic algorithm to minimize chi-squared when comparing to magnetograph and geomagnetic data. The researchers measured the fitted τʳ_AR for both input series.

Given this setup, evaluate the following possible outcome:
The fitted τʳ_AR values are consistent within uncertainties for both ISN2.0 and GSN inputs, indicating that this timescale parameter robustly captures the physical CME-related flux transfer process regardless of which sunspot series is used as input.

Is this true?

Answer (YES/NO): NO